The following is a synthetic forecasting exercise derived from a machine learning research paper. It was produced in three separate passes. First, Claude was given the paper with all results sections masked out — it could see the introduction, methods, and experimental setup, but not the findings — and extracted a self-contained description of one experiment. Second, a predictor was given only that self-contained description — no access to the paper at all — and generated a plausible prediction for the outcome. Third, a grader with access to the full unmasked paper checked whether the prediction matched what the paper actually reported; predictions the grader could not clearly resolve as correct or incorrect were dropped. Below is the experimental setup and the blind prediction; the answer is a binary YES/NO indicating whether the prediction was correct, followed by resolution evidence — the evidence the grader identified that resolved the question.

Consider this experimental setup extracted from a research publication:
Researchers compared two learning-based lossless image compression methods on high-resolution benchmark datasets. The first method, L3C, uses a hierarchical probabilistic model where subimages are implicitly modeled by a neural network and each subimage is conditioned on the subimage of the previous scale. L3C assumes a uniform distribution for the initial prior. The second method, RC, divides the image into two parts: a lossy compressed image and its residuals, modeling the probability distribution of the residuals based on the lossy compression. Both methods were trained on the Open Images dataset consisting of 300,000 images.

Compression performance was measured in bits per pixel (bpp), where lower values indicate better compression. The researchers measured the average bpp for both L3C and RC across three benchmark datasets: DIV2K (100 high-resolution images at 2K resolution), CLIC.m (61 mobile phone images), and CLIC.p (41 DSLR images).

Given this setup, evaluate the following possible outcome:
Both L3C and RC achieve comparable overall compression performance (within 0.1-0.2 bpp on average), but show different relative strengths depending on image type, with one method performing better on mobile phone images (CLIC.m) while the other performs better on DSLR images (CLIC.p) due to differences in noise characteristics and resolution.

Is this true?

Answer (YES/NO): NO